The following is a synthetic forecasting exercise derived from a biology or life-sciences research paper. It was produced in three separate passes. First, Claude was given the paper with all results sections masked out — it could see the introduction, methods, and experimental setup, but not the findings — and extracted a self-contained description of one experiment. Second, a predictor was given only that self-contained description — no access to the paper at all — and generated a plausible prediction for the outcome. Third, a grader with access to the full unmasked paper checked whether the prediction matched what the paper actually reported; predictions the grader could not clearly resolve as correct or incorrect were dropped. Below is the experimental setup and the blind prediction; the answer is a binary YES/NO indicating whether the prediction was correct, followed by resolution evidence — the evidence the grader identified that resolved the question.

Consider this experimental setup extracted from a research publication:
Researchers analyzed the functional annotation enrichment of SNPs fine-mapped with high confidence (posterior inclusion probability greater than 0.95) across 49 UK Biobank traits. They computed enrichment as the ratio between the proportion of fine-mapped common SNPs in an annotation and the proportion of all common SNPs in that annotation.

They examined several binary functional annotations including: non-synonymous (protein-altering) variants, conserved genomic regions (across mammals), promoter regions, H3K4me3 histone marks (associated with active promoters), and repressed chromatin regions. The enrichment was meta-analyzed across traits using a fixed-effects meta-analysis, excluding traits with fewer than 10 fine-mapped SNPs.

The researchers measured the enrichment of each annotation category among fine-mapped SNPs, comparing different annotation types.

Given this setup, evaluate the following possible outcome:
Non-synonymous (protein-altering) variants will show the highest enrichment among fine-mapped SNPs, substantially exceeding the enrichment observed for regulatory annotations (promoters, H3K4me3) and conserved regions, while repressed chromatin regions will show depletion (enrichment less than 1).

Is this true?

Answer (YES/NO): YES